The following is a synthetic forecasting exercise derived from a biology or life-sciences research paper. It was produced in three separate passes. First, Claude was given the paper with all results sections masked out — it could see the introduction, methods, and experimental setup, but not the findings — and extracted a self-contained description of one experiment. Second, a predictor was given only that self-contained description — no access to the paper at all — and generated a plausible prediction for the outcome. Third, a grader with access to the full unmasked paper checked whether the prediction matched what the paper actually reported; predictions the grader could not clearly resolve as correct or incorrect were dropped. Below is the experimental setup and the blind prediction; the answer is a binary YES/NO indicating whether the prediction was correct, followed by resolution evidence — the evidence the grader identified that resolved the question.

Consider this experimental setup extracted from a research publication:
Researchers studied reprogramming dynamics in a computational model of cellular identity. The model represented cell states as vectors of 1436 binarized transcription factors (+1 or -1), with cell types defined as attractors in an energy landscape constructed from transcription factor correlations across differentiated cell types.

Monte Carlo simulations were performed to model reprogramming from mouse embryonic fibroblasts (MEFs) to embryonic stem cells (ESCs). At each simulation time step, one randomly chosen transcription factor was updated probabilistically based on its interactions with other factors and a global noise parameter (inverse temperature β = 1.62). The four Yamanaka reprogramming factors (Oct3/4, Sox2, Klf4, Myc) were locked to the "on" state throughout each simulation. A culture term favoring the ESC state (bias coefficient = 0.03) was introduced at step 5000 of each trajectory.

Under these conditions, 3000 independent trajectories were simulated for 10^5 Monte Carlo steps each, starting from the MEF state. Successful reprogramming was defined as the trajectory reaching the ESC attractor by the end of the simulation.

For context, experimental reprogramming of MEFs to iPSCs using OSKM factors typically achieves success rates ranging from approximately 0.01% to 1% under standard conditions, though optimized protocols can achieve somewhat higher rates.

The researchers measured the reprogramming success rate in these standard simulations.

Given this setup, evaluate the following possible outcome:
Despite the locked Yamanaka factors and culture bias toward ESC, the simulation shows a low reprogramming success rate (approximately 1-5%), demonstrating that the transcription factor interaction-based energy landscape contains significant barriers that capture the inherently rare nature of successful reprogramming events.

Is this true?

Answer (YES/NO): NO